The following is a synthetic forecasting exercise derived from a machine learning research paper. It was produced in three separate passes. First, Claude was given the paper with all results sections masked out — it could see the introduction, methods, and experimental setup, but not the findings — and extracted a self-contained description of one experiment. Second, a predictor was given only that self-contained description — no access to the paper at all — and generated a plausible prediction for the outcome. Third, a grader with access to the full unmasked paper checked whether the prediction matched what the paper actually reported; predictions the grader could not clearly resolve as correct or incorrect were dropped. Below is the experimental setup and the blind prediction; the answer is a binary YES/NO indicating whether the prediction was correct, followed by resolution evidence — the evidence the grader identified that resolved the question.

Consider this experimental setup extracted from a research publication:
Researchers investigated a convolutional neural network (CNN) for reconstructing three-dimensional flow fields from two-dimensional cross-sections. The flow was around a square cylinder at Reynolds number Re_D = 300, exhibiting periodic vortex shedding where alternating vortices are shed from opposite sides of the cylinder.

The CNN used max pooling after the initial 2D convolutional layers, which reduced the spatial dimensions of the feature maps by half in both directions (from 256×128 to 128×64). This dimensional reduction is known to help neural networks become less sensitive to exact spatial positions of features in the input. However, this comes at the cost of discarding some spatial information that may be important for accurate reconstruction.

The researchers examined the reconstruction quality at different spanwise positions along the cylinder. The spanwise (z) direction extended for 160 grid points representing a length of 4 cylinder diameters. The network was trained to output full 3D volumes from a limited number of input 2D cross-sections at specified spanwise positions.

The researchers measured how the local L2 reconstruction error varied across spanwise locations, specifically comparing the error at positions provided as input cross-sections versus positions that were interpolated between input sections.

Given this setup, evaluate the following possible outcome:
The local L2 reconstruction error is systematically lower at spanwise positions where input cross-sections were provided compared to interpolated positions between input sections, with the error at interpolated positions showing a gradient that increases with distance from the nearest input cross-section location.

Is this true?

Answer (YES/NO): YES